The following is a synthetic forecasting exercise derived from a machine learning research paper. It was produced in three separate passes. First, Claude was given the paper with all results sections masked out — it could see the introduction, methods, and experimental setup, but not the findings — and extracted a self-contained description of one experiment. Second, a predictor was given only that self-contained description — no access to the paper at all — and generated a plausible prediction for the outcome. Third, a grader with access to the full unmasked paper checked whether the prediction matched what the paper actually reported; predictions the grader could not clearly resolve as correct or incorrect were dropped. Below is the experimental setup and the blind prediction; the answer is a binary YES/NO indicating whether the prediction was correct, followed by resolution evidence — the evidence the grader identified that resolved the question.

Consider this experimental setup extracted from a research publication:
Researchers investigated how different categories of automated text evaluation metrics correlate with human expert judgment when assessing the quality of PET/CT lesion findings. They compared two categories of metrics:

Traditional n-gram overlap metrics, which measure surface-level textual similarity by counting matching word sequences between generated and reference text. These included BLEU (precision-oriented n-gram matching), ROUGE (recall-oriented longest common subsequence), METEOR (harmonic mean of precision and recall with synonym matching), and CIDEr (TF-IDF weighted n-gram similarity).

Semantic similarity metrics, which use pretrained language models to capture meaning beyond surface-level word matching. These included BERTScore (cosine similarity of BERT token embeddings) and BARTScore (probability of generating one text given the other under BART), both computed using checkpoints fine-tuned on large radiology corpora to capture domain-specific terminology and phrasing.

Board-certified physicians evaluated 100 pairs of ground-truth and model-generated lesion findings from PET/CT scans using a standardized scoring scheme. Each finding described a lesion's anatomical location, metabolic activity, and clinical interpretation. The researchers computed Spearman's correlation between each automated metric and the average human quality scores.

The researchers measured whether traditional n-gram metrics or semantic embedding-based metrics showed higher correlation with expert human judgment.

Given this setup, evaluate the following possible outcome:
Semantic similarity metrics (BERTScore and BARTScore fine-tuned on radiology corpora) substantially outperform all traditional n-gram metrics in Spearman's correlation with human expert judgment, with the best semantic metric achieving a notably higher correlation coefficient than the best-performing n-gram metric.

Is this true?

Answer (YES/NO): NO